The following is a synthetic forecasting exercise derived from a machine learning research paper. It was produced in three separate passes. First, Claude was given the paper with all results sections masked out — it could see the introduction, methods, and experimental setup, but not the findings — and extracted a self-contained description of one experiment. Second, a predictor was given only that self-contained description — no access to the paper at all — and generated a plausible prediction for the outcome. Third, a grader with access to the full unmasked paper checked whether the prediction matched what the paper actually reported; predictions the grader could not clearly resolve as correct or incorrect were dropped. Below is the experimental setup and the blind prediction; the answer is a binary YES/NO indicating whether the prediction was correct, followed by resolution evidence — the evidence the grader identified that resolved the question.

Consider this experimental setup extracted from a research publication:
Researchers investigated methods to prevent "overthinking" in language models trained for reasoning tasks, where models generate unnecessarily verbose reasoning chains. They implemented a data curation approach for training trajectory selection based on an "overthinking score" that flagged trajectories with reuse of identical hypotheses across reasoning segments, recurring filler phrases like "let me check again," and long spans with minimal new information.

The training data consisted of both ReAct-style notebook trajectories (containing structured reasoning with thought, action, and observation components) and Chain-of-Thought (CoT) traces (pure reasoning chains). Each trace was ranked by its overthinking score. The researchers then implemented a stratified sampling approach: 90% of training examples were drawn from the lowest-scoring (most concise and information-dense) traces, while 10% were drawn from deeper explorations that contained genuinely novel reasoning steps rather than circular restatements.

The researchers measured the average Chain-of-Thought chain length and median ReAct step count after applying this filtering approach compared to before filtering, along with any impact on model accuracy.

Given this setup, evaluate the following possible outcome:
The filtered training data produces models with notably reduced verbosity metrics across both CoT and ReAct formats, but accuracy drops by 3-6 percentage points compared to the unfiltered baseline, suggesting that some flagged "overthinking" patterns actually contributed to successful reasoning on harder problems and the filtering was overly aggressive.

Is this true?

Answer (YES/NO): NO